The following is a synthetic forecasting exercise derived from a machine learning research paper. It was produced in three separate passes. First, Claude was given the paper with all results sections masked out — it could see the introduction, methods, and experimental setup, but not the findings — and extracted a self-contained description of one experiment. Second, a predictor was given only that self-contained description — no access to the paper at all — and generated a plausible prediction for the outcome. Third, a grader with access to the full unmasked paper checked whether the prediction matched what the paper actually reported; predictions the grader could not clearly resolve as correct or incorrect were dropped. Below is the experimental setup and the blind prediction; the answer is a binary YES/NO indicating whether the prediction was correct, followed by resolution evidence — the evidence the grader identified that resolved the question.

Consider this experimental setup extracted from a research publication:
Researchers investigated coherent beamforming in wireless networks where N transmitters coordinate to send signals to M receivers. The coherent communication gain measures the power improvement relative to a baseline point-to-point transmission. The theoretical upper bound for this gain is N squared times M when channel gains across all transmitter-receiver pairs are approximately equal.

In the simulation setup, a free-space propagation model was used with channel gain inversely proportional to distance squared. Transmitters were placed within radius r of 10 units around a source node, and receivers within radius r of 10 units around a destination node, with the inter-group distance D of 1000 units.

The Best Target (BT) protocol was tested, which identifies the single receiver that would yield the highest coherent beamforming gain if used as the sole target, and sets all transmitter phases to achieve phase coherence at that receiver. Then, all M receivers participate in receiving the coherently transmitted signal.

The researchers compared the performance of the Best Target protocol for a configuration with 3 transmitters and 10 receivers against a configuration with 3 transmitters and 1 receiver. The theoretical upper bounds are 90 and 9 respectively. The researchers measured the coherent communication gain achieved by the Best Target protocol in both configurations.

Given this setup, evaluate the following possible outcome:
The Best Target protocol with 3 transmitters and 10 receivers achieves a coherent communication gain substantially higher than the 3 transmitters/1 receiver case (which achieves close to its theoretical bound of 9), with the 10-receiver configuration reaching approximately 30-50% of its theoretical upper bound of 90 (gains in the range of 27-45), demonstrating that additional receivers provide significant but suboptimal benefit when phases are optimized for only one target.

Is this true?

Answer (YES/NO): NO